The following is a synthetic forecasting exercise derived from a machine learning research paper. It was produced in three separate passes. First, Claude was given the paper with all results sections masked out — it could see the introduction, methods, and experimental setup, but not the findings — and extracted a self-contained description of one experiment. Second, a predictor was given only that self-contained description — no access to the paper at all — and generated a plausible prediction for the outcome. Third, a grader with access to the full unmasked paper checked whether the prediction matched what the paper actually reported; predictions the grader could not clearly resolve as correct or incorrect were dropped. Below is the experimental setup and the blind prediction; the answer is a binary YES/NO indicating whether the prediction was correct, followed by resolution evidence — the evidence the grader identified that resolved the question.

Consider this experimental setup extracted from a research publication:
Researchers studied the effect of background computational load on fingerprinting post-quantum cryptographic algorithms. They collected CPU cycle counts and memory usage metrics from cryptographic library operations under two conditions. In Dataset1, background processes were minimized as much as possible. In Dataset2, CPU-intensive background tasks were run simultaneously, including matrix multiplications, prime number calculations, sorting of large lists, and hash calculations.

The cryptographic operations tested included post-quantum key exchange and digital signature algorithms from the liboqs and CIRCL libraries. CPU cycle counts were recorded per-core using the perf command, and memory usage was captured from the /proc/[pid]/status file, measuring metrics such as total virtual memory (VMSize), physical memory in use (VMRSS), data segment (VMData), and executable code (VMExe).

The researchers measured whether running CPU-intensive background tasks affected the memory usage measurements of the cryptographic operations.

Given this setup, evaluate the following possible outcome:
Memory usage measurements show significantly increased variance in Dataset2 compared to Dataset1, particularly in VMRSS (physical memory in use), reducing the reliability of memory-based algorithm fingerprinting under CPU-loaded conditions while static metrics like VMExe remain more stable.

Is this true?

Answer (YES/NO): NO